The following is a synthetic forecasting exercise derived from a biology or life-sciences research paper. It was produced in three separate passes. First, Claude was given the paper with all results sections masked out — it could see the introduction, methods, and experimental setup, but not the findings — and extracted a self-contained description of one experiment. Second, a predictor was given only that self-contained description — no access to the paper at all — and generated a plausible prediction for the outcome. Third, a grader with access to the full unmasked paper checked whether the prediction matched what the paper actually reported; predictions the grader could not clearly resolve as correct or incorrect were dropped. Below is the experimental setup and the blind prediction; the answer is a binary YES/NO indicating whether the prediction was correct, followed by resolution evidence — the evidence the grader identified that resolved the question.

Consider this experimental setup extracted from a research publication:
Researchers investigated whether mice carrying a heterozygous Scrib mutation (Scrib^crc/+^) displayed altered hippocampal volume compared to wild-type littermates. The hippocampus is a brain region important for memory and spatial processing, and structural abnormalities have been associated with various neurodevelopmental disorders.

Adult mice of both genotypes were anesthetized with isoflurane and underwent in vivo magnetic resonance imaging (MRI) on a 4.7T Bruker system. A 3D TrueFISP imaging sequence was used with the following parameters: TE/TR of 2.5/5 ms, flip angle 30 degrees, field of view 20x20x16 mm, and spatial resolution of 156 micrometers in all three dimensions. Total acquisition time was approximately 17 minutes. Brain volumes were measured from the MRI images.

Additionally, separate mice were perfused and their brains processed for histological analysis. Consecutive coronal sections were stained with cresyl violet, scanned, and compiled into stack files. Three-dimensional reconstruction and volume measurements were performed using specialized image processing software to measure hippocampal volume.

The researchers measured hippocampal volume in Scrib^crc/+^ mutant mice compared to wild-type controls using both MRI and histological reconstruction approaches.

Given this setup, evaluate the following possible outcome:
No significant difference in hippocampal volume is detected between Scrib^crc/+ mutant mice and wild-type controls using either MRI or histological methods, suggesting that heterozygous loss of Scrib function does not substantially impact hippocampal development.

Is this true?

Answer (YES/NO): NO